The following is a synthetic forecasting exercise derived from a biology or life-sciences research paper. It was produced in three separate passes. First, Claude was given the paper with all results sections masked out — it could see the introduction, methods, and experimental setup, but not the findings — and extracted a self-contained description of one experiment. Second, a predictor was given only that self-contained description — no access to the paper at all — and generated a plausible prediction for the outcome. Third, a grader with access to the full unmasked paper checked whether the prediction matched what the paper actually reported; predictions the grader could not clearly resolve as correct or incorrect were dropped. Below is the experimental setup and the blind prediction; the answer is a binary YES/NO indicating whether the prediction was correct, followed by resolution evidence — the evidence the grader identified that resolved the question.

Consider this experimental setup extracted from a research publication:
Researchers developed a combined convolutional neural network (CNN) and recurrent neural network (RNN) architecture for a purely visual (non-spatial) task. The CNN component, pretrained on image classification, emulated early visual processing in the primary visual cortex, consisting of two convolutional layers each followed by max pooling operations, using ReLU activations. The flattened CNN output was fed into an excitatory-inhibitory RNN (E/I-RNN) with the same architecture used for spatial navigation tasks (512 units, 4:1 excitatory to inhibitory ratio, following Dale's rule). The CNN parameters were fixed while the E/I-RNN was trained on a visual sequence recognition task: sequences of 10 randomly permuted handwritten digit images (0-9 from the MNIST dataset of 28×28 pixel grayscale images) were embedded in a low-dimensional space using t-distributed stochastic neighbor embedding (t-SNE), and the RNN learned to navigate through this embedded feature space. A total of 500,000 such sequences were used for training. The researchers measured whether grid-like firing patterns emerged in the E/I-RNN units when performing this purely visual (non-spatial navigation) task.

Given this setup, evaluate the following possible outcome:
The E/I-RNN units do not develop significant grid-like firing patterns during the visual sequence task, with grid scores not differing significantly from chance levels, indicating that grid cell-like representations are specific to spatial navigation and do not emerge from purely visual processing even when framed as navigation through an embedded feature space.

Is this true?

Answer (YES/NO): NO